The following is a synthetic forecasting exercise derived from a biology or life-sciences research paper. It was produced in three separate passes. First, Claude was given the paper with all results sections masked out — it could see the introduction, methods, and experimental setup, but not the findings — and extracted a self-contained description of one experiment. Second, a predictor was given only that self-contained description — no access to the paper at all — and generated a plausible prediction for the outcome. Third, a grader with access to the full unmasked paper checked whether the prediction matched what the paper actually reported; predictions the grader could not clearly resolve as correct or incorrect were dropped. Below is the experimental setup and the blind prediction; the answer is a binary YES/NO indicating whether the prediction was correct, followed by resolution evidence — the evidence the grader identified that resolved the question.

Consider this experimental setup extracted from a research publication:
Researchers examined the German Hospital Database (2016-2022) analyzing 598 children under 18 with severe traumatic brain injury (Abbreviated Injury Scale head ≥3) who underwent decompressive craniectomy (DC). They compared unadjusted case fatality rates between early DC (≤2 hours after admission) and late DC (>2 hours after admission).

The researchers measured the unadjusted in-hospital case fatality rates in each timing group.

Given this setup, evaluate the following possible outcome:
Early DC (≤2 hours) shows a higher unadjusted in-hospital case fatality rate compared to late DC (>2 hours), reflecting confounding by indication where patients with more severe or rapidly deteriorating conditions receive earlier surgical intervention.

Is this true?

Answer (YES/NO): YES